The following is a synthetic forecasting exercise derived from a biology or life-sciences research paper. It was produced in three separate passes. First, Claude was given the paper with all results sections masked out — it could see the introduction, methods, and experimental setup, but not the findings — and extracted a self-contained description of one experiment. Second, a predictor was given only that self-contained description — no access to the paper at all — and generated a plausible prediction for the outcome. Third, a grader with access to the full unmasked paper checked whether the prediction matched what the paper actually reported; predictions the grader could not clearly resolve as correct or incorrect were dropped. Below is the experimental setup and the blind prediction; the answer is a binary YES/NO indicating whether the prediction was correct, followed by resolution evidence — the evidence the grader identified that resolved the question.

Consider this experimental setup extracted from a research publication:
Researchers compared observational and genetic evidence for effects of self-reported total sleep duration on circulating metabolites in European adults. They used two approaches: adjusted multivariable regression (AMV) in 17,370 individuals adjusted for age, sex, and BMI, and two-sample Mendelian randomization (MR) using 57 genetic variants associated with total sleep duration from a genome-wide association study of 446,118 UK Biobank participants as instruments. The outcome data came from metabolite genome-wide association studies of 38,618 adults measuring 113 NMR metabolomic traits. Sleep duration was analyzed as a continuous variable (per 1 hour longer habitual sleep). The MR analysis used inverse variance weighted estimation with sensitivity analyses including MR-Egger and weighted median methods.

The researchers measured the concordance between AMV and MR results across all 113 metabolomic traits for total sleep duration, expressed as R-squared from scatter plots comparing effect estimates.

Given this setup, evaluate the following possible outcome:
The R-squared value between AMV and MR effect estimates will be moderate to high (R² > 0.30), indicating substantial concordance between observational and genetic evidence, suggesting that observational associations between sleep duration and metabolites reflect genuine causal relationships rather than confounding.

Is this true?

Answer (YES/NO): NO